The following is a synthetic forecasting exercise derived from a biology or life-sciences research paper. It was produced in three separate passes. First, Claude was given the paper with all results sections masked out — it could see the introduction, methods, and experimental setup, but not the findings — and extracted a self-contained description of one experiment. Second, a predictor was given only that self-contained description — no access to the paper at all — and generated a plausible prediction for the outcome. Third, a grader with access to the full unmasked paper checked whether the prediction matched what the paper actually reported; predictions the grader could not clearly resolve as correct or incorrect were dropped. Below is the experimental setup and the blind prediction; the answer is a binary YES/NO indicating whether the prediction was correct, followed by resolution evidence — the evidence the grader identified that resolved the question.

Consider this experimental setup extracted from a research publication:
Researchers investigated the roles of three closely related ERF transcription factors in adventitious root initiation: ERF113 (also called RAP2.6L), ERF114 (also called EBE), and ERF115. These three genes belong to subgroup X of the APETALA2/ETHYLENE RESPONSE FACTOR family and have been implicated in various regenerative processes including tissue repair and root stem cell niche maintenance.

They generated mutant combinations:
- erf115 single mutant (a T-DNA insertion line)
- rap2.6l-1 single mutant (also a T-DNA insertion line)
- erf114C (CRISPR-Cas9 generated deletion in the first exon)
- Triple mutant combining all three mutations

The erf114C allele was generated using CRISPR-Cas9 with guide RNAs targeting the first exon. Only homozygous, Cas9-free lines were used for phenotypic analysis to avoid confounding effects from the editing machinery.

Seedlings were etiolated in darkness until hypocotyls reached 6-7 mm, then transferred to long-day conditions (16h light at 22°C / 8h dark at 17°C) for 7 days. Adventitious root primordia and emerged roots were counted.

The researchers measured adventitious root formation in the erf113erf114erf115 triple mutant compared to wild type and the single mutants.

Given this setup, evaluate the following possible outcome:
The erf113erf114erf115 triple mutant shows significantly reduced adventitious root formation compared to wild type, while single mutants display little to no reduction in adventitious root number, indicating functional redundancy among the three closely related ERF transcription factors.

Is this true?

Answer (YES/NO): NO